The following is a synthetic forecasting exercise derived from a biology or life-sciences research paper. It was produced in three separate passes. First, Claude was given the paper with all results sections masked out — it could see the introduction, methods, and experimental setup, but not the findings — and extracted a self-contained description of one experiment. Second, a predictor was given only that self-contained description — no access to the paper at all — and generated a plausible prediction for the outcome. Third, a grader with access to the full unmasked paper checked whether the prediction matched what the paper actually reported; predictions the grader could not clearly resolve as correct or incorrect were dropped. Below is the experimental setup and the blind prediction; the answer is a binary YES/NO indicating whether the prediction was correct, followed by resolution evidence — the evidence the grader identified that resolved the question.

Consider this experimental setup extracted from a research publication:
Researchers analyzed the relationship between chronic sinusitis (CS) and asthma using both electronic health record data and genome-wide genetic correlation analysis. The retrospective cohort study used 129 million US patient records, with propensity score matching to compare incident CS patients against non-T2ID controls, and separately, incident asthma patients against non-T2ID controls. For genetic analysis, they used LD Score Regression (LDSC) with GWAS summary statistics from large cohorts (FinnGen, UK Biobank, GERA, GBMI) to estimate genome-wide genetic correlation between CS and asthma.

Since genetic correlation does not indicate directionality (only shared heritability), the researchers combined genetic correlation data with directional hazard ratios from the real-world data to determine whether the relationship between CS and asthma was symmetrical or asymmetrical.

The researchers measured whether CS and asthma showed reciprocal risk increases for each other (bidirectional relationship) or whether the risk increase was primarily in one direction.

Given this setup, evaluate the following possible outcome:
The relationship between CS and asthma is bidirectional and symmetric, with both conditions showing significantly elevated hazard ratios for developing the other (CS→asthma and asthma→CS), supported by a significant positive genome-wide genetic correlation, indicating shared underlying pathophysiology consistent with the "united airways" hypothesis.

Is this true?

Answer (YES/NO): NO